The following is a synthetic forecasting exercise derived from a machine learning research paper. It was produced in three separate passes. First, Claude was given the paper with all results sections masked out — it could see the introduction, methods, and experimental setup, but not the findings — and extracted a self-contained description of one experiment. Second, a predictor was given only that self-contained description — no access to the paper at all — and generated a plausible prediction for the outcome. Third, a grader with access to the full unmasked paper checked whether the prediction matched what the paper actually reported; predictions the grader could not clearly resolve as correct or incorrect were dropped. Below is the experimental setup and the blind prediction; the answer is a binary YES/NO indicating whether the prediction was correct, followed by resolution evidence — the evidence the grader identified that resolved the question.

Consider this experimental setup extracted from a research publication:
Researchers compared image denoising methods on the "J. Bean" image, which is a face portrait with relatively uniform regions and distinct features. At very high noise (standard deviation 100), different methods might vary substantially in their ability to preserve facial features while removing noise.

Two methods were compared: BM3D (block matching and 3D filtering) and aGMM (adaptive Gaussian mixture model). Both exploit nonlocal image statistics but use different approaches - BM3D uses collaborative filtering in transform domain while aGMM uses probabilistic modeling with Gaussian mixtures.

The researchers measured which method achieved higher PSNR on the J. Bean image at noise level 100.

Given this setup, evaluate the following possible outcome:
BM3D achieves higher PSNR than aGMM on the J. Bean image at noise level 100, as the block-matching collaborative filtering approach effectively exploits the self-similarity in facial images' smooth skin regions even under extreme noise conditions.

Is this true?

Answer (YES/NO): YES